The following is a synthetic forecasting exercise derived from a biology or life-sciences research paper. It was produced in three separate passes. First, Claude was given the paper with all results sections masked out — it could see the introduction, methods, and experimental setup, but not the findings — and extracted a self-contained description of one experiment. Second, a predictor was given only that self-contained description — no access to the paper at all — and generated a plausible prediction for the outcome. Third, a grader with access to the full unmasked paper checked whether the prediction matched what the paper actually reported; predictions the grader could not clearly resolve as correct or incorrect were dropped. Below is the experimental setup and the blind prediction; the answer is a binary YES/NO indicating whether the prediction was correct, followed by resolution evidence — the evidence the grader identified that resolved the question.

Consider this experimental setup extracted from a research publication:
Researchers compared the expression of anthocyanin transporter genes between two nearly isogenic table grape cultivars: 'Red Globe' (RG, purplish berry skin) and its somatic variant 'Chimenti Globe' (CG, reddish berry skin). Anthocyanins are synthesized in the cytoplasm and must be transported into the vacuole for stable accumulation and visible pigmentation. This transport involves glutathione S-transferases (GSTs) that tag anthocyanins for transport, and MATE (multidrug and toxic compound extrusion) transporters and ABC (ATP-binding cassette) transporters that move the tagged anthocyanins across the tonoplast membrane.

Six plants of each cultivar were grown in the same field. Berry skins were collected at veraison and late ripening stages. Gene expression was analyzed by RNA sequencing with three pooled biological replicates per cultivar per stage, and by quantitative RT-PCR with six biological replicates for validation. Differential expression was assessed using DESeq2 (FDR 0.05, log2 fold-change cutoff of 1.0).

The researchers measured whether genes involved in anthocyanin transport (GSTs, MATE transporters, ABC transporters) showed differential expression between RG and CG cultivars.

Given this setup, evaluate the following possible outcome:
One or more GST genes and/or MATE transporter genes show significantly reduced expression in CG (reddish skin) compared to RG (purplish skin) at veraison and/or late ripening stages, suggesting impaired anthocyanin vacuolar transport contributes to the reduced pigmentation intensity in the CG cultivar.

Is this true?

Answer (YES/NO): YES